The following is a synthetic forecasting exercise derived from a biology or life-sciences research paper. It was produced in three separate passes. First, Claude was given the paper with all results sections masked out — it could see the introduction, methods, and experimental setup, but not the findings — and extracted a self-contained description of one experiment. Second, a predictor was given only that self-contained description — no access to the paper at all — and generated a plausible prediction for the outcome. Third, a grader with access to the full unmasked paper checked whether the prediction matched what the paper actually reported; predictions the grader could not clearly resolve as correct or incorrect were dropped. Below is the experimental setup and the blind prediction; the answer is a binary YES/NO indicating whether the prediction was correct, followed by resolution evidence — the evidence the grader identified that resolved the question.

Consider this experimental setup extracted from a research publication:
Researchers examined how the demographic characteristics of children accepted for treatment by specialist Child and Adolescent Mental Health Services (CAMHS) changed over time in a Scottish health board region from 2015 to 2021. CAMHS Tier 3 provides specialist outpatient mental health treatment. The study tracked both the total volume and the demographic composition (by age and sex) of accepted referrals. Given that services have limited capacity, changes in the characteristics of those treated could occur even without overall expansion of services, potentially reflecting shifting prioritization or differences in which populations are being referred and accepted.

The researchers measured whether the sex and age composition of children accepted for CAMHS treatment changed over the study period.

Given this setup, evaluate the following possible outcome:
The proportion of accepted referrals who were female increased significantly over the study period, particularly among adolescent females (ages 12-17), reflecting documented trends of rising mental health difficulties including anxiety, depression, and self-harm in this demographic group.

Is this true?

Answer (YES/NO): YES